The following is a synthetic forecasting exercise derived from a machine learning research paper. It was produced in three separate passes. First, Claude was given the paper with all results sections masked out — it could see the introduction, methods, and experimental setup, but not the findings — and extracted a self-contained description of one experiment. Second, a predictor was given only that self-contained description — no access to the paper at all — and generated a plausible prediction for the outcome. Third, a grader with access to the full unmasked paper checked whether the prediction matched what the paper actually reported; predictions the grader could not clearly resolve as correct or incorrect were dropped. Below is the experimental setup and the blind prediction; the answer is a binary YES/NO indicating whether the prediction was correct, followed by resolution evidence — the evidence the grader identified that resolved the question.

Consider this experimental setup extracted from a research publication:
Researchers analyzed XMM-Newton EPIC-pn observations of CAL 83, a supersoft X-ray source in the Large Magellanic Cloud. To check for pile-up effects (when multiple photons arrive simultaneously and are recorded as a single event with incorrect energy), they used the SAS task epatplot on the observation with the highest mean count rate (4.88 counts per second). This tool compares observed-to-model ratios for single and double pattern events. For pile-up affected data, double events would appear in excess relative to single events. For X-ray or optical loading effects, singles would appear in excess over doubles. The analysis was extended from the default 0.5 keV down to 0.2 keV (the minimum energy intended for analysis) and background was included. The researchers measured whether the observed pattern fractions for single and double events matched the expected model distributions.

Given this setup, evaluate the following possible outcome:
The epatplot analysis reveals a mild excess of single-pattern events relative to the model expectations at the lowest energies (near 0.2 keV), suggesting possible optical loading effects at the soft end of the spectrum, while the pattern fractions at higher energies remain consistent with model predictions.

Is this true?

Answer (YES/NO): NO